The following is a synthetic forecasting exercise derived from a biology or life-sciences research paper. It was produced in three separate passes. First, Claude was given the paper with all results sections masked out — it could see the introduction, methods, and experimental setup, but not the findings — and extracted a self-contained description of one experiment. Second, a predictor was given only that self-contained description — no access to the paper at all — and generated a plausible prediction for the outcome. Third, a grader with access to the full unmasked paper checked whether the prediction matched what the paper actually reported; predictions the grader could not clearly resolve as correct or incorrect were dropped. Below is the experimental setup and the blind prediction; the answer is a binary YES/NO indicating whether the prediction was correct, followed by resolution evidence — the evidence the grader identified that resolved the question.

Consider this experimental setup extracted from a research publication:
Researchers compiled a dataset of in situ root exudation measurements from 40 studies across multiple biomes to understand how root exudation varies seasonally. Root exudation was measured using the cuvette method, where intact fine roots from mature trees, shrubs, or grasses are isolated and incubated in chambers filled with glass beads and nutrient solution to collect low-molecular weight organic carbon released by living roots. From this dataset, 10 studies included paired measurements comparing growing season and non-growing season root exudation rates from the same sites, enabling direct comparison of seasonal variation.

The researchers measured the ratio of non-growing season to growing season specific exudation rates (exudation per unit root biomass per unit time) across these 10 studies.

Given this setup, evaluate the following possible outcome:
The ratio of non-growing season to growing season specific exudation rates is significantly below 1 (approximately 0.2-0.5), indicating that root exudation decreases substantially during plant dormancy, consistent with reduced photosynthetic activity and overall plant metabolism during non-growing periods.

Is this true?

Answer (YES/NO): NO